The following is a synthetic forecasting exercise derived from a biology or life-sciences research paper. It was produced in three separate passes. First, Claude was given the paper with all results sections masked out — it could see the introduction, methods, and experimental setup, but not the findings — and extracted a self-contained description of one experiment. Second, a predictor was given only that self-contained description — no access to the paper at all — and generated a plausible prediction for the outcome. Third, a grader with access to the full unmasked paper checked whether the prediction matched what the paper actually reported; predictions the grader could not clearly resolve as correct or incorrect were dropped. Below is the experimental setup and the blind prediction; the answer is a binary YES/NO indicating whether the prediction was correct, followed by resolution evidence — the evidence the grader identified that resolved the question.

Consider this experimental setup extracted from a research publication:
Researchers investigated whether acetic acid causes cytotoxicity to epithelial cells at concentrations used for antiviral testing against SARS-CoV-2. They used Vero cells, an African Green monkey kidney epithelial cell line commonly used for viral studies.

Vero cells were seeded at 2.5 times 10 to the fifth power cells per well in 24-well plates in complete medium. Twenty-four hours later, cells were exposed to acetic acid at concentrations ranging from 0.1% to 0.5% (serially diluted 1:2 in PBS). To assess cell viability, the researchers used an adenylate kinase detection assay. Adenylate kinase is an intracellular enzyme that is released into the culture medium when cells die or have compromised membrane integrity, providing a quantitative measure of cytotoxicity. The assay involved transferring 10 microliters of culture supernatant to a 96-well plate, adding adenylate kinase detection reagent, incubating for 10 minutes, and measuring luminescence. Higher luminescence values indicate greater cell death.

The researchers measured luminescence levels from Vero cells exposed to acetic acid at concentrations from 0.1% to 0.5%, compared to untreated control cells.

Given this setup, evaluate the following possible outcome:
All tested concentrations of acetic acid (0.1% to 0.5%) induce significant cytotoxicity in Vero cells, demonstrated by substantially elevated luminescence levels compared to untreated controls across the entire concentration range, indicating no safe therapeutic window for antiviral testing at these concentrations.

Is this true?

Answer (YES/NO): NO